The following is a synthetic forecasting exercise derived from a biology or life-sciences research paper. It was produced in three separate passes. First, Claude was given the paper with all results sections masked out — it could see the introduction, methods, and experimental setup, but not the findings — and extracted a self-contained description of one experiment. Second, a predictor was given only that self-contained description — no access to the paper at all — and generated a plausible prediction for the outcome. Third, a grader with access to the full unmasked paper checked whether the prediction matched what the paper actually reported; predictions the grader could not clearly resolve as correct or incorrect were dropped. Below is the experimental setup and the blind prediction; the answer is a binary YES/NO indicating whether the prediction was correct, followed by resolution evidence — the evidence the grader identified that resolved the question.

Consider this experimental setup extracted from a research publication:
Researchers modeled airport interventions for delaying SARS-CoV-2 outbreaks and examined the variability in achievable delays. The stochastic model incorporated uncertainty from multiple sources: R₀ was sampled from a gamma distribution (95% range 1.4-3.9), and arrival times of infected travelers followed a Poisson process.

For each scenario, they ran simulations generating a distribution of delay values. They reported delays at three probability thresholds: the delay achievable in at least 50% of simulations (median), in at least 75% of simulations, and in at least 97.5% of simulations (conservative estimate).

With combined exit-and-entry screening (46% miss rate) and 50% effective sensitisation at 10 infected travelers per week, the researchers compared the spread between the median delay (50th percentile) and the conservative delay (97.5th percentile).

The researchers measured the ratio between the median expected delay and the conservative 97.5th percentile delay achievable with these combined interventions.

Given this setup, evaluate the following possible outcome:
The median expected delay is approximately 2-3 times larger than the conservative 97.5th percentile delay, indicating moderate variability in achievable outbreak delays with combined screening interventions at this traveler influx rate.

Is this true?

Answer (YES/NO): NO